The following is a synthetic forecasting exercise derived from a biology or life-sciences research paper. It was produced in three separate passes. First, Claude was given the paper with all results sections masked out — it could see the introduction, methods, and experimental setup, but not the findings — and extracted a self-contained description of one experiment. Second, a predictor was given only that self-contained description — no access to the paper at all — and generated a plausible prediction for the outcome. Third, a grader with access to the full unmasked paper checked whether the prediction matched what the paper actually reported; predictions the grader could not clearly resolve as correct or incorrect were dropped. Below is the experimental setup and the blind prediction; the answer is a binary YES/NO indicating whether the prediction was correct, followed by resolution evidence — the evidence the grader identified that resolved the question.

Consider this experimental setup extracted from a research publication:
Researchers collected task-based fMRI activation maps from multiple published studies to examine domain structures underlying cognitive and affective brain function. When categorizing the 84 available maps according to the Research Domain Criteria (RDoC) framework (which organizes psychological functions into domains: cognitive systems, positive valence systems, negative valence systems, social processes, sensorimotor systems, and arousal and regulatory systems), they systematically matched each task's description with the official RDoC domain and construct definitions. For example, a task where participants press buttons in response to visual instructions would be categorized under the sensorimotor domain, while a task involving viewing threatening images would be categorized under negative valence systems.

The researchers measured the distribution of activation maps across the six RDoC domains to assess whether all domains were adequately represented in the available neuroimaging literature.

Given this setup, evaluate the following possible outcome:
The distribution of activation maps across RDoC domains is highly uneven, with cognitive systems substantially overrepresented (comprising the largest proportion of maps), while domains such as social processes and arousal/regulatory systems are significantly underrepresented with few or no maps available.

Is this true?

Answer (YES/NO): YES